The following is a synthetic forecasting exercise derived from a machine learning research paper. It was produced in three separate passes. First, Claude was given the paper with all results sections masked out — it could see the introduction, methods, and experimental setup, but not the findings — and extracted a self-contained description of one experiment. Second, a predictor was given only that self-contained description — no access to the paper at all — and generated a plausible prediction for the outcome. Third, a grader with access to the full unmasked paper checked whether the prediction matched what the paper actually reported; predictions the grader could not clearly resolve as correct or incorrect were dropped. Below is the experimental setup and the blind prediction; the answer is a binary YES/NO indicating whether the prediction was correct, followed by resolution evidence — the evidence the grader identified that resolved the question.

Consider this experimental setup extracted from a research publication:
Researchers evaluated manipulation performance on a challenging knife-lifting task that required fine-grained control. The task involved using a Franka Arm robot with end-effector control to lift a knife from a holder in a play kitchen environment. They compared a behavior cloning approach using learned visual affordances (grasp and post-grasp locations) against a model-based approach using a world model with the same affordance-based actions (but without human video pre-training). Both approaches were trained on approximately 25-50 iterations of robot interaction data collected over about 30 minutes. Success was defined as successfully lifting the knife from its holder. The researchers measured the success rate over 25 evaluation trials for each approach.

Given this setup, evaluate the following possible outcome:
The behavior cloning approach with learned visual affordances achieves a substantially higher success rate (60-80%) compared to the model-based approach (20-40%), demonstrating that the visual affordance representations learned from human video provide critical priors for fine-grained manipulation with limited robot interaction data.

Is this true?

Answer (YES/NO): NO